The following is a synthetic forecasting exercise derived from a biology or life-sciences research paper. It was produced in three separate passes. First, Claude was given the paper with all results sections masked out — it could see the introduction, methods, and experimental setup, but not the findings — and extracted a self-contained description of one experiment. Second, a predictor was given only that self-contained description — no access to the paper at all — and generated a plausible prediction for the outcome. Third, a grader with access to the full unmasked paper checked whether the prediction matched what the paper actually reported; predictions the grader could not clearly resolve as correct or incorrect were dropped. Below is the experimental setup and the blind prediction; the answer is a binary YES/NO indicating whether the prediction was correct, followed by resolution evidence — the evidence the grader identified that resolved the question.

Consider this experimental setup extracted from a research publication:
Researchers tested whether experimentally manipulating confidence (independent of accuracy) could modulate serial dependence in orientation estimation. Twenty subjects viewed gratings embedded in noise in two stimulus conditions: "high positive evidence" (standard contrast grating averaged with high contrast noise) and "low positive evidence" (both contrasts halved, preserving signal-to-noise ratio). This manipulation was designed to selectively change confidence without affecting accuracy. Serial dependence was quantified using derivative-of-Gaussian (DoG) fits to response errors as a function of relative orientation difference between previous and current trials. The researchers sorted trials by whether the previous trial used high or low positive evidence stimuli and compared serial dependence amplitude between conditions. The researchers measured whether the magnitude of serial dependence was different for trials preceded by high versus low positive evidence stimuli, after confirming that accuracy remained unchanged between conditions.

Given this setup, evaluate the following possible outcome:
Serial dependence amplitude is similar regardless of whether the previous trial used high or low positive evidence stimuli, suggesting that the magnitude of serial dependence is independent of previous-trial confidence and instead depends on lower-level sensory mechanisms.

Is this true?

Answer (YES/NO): NO